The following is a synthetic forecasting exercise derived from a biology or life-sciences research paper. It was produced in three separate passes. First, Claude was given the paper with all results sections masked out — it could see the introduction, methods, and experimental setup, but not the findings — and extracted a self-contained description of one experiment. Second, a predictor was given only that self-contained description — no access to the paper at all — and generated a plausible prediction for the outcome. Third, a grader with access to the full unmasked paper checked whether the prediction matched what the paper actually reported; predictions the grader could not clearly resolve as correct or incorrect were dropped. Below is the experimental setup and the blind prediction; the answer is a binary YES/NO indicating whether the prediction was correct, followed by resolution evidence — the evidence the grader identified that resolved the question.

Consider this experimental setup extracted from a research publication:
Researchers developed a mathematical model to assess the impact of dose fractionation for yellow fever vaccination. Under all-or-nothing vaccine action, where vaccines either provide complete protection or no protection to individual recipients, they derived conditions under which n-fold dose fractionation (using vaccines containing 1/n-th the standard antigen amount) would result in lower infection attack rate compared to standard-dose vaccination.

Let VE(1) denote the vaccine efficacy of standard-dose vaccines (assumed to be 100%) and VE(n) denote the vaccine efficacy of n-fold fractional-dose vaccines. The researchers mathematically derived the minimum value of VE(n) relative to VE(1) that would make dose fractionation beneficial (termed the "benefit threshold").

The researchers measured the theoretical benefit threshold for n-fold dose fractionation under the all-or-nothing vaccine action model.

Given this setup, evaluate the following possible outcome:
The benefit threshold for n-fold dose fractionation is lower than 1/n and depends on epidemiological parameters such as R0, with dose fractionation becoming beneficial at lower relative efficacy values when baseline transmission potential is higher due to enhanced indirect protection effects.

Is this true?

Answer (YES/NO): NO